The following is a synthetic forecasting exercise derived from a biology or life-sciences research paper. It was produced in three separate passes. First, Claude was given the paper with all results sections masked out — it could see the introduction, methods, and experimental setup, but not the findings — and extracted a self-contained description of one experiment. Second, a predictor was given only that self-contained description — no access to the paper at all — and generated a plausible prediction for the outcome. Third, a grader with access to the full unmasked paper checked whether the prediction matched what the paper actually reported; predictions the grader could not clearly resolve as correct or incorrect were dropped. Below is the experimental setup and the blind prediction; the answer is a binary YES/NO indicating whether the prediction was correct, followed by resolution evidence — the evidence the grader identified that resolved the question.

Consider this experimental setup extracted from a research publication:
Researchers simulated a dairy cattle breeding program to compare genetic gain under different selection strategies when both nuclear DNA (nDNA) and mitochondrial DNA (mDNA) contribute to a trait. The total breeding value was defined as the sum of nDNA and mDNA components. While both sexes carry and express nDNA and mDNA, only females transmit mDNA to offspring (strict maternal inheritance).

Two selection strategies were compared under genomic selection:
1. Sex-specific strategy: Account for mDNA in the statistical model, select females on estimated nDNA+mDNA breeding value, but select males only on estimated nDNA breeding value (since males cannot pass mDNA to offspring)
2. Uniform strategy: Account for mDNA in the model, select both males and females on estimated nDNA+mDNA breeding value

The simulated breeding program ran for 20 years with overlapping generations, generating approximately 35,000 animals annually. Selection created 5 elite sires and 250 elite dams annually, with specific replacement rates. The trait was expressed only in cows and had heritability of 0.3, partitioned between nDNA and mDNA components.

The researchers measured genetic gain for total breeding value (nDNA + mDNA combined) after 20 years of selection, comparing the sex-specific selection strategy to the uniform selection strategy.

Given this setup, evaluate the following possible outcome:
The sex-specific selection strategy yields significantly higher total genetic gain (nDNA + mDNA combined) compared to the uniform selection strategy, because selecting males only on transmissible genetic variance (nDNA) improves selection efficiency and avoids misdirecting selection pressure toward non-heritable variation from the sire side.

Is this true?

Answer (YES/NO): NO